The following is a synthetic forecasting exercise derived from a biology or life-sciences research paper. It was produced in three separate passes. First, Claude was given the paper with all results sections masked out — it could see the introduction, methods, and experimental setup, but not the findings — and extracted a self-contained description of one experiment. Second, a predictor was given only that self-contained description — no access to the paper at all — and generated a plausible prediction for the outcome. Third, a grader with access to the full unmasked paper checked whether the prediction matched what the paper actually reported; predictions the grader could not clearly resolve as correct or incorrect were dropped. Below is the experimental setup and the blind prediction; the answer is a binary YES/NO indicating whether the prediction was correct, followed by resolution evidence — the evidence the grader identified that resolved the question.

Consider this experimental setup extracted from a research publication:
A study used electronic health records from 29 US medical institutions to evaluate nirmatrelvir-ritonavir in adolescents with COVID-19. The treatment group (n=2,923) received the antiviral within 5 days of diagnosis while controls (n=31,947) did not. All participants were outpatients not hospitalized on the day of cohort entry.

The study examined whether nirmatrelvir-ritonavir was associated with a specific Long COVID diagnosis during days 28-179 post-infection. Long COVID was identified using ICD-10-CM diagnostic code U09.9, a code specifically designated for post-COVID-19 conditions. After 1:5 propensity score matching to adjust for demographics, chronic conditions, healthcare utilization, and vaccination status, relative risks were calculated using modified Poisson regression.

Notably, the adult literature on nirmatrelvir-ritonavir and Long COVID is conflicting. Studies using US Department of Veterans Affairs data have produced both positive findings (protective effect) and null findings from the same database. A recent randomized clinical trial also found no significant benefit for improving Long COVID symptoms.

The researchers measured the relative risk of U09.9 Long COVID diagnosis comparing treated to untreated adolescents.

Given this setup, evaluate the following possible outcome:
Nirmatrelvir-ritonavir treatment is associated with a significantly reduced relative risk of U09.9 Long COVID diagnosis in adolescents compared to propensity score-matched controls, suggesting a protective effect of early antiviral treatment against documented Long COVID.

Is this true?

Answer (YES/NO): NO